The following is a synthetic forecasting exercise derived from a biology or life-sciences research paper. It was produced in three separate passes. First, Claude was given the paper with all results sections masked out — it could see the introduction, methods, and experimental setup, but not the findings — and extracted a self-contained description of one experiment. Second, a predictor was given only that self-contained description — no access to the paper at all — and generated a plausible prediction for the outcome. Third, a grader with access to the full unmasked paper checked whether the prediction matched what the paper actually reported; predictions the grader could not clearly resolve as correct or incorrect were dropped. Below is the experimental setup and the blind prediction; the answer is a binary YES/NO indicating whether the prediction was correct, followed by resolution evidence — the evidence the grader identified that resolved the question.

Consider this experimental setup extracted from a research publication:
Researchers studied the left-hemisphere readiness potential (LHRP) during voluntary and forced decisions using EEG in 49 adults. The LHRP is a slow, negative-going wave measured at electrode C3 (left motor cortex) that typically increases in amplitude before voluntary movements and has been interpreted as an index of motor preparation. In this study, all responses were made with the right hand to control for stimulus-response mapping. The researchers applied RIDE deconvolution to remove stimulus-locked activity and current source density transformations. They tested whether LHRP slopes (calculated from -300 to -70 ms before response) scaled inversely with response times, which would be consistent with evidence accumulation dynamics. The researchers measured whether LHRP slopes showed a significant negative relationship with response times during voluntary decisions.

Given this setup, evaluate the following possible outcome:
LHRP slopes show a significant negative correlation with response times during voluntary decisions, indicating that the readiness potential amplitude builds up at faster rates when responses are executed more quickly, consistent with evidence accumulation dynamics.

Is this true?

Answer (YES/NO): NO